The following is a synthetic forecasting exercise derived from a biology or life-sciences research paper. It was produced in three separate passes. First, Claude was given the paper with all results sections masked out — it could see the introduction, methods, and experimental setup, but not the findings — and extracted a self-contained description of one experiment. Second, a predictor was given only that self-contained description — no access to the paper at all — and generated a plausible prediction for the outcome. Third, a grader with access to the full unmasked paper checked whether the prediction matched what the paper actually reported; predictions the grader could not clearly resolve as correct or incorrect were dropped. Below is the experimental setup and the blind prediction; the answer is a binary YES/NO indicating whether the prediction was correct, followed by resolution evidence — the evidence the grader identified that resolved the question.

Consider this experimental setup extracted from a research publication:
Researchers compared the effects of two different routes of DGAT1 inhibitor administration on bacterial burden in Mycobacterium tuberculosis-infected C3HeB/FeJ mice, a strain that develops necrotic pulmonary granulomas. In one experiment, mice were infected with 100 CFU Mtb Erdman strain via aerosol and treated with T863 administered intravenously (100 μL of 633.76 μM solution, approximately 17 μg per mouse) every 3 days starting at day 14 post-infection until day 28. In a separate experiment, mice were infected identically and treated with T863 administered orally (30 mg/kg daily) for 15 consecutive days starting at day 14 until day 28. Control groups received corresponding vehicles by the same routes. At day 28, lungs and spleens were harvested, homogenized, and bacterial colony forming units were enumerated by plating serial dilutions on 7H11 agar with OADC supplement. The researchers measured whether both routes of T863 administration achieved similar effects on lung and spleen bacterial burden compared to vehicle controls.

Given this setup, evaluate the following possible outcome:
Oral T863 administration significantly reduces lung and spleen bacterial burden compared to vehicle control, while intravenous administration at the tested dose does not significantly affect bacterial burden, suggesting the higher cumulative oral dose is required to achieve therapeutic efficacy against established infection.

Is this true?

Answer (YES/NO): NO